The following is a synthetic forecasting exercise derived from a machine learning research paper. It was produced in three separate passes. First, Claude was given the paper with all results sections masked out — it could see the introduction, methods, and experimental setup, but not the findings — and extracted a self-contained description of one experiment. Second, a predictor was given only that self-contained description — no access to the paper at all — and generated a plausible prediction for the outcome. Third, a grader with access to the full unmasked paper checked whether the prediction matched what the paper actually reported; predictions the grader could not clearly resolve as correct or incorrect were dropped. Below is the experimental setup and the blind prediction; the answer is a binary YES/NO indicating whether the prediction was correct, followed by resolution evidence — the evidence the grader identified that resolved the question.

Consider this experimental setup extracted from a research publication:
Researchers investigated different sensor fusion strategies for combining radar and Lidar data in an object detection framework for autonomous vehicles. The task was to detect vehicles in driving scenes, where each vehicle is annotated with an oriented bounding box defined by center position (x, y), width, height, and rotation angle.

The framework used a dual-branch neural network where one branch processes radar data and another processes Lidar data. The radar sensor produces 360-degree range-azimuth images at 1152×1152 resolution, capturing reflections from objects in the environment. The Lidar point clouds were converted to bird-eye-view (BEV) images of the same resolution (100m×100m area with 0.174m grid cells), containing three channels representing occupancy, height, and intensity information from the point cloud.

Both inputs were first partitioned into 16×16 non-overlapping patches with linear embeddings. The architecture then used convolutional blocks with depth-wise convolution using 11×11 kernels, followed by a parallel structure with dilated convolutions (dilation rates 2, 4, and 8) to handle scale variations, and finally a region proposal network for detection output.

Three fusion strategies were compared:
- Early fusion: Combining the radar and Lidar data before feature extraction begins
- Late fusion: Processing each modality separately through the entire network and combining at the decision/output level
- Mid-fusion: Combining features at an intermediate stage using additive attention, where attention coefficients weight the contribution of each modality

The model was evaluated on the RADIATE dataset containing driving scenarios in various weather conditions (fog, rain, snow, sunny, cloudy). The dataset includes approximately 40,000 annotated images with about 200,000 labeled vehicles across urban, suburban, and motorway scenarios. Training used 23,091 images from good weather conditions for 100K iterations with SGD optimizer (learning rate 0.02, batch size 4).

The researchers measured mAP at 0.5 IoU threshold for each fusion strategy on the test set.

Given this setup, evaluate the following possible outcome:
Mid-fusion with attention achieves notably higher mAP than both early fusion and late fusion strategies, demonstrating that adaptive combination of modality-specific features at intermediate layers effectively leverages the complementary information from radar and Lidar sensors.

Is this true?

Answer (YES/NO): YES